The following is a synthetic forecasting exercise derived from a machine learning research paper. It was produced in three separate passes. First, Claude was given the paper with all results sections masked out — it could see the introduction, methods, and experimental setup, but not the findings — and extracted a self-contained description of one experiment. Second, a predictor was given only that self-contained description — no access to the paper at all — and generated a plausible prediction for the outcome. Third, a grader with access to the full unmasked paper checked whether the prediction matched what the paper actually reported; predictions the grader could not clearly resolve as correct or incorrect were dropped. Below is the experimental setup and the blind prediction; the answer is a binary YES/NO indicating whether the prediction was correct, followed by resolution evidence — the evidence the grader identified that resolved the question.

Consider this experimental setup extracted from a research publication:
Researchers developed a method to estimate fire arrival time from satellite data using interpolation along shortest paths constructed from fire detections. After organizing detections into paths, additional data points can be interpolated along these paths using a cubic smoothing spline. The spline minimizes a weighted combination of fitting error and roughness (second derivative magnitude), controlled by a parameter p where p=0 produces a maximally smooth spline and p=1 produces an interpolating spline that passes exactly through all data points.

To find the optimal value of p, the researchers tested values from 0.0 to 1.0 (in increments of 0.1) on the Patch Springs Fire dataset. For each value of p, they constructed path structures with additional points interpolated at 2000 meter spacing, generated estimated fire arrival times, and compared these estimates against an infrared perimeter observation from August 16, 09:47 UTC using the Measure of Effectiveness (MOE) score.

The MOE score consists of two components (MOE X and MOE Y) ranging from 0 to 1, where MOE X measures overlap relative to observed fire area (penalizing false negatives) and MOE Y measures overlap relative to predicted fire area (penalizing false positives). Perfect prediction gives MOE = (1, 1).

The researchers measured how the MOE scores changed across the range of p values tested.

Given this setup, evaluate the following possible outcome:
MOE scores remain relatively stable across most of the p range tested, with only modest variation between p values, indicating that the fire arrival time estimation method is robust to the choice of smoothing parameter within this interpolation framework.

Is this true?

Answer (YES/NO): NO